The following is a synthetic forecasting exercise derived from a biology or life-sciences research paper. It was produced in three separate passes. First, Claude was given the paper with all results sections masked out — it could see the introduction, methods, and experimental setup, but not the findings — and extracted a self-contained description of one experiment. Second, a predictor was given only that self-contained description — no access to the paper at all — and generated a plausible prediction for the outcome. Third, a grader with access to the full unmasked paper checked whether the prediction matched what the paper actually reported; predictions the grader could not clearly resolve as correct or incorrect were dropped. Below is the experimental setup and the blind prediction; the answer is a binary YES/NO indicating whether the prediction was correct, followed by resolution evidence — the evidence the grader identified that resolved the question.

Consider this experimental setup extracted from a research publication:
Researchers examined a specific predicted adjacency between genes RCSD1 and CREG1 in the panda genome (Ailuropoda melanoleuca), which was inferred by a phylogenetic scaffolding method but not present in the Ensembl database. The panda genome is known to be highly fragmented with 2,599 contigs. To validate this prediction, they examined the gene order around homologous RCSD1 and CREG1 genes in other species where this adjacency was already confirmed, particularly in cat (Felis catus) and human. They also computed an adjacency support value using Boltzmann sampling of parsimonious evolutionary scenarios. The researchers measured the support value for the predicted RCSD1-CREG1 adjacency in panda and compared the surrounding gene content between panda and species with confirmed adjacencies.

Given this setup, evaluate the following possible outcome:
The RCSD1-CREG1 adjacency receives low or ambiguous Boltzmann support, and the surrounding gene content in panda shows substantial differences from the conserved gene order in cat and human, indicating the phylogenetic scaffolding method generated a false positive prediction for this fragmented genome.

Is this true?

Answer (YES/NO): NO